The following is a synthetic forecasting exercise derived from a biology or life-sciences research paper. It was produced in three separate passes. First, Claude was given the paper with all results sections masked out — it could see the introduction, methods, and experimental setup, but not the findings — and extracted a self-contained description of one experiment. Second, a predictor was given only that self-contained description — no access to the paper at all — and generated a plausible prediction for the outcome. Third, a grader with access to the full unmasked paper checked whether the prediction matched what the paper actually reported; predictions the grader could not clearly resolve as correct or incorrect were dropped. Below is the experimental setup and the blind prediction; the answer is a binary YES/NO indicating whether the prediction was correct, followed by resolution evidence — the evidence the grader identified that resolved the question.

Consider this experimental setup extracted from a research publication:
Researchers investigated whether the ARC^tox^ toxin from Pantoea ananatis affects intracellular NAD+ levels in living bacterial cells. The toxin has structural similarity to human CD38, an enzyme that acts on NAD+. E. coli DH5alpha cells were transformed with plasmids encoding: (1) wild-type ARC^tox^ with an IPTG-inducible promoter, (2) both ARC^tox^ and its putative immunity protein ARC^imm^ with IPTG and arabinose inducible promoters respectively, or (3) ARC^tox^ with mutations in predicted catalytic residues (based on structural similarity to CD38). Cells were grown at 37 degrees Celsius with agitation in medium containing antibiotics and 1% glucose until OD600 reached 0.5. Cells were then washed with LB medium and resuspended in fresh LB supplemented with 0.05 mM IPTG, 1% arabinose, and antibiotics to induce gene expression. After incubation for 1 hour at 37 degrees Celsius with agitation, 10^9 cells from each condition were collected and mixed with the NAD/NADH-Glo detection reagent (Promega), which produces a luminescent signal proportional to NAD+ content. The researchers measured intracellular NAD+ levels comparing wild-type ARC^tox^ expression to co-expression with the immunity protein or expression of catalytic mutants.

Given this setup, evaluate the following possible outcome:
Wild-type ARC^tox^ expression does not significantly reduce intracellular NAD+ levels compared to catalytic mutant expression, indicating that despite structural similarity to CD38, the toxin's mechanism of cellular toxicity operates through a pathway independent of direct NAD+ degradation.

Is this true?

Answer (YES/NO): NO